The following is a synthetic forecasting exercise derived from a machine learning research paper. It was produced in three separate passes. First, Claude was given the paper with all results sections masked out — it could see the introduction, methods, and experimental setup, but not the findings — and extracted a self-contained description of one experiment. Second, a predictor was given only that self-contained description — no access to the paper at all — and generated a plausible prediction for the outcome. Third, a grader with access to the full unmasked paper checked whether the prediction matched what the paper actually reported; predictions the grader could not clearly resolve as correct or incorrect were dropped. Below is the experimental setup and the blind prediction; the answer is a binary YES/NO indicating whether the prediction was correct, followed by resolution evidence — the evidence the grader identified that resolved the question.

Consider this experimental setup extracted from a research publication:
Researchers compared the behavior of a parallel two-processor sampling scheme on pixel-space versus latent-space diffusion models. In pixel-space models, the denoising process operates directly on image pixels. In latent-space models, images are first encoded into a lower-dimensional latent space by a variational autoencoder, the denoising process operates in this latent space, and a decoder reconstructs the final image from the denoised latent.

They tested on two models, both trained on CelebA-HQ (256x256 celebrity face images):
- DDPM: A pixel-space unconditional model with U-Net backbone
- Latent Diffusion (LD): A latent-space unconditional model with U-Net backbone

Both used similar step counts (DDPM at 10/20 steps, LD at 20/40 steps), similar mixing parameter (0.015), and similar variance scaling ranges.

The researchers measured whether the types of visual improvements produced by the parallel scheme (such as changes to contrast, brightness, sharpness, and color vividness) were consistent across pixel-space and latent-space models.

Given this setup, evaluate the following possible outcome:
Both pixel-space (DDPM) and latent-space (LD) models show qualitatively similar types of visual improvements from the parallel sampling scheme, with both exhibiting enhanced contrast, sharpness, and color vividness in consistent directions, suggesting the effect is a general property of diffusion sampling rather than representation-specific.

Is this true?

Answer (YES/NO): YES